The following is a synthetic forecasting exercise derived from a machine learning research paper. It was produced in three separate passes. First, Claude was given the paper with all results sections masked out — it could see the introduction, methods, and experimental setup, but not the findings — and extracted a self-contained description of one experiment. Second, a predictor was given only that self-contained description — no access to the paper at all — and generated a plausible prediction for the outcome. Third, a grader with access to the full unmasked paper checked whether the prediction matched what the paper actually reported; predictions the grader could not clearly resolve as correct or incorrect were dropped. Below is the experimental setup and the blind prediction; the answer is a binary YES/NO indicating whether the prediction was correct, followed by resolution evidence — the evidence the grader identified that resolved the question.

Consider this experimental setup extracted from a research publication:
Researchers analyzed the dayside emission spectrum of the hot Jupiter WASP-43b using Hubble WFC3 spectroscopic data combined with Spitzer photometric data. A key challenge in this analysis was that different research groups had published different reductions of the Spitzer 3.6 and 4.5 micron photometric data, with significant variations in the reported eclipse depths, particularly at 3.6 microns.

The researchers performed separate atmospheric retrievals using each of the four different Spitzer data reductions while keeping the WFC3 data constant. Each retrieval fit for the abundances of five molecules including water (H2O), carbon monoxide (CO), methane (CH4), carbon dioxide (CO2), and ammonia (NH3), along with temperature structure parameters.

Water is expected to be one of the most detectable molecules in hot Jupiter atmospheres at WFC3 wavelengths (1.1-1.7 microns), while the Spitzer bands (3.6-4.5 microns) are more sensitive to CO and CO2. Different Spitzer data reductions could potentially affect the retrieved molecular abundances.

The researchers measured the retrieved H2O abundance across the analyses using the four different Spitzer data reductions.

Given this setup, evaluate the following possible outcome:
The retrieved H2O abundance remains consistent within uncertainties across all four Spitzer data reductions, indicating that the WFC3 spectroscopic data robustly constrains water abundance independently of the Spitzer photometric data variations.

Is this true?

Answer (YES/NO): YES